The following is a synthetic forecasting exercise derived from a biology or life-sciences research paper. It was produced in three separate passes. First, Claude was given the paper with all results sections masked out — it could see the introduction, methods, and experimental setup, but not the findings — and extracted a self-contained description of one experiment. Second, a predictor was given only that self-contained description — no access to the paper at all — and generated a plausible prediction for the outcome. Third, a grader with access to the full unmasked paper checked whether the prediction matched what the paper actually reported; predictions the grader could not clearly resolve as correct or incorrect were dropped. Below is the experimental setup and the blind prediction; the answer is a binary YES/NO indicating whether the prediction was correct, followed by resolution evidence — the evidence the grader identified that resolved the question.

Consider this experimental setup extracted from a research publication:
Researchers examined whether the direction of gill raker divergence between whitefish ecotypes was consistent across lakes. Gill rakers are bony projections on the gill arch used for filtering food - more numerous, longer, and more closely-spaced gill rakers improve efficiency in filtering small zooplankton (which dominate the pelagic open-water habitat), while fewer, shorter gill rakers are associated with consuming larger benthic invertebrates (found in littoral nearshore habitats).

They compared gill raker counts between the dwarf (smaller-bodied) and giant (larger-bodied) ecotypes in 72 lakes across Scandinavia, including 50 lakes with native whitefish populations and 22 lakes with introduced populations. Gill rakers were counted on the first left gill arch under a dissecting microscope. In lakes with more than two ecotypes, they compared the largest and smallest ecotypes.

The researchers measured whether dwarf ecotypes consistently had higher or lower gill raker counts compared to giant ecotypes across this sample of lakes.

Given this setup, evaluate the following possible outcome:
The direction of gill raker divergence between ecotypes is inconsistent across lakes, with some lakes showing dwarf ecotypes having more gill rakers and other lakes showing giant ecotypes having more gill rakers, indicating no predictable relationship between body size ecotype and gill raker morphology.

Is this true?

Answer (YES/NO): NO